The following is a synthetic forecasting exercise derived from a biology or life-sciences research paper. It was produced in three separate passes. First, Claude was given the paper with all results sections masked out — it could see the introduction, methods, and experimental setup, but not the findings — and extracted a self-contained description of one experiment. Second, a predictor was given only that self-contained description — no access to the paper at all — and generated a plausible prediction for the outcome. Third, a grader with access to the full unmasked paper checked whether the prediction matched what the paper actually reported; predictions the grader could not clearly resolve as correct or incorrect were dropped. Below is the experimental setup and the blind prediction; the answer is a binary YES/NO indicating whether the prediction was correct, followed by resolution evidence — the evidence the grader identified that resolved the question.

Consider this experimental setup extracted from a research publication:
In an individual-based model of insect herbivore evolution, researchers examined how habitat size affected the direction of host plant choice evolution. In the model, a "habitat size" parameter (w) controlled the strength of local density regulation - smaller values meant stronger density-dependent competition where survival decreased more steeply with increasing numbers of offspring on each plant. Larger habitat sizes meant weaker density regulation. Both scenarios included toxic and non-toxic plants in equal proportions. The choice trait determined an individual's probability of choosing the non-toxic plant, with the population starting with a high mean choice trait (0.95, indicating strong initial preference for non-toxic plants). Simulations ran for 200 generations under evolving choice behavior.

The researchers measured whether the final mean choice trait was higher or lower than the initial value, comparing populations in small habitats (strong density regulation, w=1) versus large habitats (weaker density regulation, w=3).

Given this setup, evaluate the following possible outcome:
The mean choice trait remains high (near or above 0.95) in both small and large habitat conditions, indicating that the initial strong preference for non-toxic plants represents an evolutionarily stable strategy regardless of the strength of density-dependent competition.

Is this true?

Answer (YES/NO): NO